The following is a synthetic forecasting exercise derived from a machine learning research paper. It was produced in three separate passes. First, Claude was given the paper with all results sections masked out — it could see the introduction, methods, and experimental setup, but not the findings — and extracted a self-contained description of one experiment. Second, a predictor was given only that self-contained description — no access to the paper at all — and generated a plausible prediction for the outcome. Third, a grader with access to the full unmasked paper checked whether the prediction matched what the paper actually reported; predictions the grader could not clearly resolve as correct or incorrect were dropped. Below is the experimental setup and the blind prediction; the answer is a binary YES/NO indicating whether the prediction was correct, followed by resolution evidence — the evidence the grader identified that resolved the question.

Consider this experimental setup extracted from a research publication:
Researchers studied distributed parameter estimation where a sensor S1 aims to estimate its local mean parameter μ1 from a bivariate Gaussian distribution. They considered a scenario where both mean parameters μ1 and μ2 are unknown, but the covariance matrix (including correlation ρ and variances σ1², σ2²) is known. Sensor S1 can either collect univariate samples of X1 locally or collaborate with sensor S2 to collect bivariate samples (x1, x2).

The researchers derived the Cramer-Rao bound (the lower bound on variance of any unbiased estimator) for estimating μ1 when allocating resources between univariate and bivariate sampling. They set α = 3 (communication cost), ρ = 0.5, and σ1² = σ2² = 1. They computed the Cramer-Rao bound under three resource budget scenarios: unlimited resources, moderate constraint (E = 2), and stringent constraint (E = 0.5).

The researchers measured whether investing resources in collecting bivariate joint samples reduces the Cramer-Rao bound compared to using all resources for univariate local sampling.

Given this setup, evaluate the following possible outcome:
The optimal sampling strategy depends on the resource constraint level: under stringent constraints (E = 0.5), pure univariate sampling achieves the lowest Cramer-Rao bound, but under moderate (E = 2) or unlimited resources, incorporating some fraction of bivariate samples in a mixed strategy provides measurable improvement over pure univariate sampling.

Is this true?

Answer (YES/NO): NO